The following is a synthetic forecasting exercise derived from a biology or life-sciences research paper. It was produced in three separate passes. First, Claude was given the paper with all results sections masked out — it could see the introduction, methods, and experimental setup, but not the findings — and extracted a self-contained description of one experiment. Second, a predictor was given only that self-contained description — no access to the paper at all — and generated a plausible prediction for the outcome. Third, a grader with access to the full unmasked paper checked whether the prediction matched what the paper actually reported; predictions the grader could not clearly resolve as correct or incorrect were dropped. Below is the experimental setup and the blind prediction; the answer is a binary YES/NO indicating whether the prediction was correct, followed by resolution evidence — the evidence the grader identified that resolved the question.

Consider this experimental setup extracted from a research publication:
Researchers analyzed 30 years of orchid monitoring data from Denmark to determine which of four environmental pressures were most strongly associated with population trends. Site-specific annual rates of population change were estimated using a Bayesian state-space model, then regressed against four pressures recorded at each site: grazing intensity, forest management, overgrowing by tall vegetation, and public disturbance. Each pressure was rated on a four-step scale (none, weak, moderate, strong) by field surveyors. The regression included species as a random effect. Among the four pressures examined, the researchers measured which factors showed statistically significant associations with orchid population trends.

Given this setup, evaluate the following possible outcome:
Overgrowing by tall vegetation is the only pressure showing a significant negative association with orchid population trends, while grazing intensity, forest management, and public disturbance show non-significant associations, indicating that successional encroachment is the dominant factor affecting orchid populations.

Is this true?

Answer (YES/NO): YES